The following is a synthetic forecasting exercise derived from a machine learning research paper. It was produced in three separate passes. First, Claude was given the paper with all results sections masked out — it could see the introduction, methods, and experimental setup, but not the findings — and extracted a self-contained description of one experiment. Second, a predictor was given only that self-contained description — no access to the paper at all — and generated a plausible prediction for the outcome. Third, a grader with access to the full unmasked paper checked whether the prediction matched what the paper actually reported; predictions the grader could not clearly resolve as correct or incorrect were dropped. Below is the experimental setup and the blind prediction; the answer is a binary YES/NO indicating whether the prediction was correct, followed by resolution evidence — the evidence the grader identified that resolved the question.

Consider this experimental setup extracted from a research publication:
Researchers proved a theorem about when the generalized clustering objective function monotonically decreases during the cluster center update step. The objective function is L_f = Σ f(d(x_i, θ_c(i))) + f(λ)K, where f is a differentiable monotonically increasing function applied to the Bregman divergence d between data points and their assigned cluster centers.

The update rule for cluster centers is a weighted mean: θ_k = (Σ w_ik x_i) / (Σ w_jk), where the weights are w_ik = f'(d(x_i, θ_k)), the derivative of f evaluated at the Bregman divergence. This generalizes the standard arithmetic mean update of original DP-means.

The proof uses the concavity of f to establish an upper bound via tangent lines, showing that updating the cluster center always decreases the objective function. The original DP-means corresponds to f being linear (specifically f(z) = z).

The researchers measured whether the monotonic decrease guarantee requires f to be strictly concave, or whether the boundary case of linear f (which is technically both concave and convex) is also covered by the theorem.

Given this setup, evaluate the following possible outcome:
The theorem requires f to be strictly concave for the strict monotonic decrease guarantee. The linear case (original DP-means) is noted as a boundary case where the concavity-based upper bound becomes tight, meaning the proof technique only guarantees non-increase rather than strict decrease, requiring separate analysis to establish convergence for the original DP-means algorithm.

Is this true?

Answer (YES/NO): NO